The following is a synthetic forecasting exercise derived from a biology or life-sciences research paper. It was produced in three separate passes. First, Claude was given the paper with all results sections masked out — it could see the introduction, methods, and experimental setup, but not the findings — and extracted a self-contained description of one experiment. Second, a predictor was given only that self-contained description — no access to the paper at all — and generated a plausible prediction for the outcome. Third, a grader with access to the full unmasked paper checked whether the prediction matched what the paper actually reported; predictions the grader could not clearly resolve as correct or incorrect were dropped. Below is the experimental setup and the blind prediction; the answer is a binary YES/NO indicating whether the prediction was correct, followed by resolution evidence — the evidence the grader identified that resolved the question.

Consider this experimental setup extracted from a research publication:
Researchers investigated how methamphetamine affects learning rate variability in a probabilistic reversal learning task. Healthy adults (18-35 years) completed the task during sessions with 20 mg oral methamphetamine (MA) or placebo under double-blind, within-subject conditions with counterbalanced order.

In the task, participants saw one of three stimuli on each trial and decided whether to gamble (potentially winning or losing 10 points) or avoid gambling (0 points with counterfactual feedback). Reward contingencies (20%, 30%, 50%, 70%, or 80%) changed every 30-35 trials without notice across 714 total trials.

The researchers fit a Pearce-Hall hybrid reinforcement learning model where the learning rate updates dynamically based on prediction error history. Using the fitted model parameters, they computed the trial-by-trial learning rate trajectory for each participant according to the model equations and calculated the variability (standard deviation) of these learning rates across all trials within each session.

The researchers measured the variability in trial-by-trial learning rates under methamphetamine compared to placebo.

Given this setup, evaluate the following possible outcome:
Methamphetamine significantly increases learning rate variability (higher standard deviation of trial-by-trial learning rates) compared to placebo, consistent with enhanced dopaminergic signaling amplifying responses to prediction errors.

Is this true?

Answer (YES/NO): NO